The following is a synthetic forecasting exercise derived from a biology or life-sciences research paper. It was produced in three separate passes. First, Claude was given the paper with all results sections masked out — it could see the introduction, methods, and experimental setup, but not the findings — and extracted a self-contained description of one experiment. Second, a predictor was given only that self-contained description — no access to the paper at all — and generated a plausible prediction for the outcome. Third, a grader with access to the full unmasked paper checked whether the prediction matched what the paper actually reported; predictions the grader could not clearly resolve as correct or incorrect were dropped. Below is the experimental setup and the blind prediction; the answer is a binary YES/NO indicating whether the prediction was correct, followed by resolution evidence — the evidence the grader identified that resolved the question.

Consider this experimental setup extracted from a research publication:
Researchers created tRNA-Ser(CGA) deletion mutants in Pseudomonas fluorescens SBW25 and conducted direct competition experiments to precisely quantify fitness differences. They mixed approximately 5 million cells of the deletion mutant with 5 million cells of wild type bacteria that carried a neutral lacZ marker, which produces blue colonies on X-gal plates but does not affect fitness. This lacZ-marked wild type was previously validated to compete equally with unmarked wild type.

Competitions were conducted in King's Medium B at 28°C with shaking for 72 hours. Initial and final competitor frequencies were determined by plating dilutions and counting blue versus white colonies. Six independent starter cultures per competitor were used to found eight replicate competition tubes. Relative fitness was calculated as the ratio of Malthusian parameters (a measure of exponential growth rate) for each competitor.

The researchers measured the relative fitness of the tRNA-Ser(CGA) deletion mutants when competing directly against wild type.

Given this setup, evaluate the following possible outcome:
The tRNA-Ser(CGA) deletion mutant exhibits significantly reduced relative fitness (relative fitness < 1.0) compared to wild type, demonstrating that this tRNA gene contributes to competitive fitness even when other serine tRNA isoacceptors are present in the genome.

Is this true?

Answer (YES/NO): YES